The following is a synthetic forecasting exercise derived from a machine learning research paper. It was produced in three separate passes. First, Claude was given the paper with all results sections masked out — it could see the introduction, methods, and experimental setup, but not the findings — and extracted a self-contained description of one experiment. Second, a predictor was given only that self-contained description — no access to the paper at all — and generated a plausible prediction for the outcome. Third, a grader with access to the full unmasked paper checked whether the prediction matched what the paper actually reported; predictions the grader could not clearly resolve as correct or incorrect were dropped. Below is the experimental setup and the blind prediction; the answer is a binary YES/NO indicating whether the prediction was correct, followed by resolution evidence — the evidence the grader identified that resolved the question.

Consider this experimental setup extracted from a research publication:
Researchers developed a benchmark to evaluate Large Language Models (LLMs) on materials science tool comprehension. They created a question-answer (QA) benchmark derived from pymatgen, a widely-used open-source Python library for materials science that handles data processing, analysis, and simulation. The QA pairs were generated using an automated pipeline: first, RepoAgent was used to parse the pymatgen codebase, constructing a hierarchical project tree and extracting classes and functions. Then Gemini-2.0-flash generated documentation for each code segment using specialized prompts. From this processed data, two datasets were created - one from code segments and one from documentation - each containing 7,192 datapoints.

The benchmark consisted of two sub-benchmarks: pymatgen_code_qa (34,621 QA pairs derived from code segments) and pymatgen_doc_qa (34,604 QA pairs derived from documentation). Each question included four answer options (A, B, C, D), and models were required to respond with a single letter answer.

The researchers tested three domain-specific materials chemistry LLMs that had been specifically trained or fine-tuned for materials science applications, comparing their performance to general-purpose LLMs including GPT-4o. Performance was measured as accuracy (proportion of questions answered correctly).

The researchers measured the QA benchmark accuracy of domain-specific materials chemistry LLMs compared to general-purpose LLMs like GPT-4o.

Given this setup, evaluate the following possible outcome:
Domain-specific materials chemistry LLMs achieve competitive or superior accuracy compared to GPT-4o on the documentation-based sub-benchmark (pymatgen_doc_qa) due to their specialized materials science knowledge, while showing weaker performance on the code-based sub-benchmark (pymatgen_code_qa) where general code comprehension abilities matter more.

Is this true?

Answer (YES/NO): NO